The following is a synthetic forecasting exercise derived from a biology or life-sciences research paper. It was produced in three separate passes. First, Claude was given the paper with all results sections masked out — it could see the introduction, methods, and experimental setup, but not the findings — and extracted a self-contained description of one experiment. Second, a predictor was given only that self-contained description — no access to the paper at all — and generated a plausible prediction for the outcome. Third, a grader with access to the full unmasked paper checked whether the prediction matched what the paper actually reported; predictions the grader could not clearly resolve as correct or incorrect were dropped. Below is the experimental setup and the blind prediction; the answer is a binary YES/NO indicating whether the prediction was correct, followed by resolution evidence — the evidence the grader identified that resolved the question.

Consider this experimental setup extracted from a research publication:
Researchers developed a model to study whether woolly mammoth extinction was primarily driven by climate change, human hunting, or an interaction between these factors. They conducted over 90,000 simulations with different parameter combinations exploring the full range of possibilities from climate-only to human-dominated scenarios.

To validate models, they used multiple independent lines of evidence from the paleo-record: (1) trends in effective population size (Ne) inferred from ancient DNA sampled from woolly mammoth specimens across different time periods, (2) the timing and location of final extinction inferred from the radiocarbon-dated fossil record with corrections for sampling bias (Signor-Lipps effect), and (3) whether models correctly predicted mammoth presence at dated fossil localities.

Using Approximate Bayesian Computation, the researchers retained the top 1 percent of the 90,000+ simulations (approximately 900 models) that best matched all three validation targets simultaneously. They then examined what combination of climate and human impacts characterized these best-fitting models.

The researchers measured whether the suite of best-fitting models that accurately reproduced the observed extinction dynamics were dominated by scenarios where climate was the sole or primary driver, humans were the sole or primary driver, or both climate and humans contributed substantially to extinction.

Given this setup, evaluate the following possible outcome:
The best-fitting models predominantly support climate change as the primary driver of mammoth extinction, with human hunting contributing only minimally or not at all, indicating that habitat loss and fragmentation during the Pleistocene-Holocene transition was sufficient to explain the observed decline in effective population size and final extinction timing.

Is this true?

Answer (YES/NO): NO